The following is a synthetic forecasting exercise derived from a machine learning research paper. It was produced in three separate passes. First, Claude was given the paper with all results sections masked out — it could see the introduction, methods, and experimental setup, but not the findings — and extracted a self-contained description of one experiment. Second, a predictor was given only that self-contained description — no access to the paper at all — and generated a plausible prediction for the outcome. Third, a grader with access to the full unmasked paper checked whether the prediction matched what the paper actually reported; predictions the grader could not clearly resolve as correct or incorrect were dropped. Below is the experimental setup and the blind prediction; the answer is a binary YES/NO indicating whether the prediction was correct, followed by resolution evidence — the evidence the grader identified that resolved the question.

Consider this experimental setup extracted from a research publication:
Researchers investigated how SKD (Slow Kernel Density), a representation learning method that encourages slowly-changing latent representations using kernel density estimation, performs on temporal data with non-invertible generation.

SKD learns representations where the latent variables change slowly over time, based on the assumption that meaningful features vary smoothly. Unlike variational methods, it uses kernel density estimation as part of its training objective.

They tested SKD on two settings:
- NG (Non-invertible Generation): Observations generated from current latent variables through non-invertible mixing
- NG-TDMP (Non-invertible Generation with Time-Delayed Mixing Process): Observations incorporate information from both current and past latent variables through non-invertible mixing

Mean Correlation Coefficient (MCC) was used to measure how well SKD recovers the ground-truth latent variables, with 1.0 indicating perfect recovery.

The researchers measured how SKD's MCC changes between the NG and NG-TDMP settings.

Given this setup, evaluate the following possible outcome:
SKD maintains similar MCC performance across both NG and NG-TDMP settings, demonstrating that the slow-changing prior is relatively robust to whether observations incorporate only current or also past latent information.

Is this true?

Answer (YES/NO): NO